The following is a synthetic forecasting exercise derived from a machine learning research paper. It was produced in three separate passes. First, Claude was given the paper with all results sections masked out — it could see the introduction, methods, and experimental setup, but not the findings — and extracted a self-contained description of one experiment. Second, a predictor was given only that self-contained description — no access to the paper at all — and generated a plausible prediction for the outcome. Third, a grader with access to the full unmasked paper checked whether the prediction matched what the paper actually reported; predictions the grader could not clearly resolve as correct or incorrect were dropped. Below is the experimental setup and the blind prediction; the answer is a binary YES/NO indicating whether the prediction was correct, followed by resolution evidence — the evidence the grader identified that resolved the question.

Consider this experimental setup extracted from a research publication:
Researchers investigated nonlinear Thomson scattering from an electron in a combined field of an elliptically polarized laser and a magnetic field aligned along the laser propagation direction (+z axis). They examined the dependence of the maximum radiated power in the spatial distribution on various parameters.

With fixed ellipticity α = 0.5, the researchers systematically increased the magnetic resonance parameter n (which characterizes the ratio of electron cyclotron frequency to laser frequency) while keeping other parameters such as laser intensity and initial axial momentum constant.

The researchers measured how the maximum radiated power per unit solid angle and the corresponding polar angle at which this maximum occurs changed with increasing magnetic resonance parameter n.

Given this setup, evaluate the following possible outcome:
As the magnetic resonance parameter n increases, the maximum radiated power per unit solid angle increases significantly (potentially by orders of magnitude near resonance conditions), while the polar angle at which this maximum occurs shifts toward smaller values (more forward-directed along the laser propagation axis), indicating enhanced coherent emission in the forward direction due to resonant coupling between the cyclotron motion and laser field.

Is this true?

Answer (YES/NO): YES